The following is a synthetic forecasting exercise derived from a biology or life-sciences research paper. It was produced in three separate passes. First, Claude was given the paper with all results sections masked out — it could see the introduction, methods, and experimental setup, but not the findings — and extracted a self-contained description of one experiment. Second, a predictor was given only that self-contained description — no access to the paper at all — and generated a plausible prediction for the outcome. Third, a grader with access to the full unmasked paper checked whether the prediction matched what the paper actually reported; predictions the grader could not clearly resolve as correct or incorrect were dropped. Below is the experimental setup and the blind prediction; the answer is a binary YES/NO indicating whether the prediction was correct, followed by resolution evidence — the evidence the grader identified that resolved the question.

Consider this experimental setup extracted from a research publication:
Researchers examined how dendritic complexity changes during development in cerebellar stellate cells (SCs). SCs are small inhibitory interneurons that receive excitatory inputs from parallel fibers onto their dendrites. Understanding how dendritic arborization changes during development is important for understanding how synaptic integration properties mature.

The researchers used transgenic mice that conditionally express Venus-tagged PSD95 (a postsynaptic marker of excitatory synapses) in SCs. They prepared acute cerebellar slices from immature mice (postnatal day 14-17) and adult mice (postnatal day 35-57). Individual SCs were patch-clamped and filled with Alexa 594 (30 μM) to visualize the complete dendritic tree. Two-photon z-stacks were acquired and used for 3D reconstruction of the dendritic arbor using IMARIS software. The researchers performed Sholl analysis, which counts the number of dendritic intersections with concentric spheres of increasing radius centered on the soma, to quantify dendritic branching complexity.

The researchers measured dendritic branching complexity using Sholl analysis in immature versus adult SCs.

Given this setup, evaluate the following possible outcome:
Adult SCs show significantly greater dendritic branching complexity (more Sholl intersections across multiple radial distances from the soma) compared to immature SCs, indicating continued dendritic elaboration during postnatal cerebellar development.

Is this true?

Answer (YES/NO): YES